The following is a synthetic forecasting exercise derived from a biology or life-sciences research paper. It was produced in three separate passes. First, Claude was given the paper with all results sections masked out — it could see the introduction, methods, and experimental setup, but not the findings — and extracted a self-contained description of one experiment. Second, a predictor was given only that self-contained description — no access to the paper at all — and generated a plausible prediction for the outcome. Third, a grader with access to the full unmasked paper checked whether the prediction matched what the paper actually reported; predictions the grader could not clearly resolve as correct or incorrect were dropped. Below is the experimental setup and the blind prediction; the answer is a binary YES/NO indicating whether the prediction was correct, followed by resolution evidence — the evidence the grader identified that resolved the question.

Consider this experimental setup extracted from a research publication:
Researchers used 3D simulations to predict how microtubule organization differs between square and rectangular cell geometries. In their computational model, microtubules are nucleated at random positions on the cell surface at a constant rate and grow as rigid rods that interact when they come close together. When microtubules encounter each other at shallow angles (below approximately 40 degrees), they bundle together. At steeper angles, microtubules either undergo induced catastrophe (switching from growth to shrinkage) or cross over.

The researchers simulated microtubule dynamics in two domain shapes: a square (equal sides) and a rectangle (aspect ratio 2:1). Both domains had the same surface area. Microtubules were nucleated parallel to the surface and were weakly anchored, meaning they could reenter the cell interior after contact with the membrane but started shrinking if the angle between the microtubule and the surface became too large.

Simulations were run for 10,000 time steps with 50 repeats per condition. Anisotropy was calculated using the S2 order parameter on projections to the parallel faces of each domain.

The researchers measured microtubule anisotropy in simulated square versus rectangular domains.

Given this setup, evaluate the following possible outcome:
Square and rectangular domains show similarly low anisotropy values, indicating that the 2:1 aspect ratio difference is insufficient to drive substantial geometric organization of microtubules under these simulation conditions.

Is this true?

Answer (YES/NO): NO